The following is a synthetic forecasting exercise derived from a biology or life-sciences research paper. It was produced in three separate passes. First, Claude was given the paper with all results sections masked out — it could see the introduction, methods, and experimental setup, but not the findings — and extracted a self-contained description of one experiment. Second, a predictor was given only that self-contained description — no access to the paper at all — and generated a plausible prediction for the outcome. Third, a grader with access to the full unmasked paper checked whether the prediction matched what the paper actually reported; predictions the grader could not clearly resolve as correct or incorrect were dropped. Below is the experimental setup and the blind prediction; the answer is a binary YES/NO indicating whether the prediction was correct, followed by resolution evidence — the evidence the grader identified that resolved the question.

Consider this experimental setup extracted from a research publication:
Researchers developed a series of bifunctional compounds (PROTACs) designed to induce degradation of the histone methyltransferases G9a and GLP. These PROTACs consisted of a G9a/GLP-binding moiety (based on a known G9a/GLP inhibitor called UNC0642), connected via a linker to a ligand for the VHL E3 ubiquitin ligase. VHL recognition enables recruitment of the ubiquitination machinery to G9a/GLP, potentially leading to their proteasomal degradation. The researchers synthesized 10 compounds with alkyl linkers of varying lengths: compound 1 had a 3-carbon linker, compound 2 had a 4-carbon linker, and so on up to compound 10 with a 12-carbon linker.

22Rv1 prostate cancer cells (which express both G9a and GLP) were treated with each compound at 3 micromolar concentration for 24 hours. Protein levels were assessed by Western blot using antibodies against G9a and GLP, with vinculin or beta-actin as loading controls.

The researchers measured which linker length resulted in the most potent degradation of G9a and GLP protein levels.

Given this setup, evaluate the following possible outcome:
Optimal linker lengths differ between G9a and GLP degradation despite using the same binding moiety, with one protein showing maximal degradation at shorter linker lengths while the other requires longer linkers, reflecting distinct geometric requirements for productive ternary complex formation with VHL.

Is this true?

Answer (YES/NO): NO